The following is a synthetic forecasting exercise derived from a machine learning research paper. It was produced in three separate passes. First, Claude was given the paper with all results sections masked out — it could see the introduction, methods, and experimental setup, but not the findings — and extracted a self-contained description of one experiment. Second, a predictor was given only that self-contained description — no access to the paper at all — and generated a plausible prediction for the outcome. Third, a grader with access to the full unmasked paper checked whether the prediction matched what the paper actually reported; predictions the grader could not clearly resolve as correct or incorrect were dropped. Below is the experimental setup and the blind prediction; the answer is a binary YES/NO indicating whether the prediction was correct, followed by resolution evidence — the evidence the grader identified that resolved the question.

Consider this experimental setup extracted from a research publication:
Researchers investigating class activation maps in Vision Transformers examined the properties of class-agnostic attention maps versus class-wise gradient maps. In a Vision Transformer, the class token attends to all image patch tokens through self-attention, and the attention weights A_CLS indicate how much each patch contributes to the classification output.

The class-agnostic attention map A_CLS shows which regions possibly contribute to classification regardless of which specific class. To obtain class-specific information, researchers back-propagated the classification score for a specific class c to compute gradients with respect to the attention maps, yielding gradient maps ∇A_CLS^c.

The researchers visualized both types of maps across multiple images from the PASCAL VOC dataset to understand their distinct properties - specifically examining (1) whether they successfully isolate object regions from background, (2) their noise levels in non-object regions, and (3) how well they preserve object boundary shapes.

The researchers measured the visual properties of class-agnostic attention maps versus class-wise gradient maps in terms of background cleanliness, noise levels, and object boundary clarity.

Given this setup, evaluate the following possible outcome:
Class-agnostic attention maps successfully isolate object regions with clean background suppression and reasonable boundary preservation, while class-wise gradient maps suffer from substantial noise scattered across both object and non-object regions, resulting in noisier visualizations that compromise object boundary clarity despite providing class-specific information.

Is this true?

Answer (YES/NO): NO